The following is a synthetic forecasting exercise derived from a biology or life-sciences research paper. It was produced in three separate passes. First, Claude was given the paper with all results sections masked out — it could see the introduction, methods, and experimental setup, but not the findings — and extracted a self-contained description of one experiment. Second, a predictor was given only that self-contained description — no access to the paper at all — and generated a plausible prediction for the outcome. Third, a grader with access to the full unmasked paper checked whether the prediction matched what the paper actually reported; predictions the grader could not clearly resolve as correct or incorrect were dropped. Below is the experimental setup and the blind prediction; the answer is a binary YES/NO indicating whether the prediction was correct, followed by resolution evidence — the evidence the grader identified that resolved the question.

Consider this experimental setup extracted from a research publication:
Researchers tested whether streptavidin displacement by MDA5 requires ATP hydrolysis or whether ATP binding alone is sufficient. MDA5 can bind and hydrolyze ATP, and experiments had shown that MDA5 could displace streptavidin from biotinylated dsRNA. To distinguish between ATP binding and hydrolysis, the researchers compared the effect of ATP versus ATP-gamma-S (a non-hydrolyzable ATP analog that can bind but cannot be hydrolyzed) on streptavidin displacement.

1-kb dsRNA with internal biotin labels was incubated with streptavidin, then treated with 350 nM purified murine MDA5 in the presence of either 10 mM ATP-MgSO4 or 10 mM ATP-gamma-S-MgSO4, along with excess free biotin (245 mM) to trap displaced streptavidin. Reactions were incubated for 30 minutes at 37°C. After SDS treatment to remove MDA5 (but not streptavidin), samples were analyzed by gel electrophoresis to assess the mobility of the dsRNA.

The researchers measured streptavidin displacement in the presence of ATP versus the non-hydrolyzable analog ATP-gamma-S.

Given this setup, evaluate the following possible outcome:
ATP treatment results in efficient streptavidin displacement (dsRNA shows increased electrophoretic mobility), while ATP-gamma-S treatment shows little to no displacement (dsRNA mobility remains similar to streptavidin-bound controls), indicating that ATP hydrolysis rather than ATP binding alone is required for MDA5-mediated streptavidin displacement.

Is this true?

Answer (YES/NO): YES